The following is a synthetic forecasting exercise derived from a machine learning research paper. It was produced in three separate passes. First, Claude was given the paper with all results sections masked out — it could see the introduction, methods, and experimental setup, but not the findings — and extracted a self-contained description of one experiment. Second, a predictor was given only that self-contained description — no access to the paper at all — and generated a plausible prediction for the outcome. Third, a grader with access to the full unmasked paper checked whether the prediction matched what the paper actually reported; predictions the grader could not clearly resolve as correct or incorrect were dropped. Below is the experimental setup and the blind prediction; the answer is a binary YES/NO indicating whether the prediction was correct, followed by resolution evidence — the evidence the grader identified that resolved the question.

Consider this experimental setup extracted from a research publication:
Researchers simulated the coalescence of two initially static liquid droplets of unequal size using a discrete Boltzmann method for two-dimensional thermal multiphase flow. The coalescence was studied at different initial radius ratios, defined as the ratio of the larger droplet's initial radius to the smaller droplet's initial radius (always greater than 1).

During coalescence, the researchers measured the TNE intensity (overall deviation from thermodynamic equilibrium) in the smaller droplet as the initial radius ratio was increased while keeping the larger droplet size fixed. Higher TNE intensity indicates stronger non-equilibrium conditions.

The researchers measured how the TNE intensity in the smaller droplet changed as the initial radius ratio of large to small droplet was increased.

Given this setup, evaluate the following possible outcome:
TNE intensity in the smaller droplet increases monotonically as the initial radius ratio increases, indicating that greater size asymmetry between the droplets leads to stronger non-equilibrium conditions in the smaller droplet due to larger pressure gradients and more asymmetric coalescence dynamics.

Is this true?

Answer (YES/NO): YES